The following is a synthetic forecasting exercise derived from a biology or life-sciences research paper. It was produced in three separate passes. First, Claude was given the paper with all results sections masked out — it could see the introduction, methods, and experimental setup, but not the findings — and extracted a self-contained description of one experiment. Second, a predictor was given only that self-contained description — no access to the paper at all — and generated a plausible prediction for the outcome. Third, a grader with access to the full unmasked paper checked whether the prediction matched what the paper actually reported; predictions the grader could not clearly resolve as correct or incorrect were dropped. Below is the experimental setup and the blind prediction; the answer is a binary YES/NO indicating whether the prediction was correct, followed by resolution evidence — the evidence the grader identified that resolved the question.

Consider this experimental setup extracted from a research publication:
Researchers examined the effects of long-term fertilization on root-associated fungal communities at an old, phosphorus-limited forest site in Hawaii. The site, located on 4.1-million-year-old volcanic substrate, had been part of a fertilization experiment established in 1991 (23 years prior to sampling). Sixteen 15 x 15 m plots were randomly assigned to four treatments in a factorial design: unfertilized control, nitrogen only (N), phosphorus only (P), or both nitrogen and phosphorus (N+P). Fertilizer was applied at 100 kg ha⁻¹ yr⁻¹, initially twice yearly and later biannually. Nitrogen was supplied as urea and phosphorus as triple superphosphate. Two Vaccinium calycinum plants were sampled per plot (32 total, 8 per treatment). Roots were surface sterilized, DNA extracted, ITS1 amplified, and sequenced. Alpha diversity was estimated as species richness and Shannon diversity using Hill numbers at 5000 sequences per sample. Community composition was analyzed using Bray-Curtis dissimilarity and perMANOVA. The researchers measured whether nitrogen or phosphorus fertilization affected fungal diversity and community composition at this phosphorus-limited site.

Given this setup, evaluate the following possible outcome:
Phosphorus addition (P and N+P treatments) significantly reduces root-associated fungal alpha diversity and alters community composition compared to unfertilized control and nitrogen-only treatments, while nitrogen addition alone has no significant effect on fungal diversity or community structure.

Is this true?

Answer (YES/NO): NO